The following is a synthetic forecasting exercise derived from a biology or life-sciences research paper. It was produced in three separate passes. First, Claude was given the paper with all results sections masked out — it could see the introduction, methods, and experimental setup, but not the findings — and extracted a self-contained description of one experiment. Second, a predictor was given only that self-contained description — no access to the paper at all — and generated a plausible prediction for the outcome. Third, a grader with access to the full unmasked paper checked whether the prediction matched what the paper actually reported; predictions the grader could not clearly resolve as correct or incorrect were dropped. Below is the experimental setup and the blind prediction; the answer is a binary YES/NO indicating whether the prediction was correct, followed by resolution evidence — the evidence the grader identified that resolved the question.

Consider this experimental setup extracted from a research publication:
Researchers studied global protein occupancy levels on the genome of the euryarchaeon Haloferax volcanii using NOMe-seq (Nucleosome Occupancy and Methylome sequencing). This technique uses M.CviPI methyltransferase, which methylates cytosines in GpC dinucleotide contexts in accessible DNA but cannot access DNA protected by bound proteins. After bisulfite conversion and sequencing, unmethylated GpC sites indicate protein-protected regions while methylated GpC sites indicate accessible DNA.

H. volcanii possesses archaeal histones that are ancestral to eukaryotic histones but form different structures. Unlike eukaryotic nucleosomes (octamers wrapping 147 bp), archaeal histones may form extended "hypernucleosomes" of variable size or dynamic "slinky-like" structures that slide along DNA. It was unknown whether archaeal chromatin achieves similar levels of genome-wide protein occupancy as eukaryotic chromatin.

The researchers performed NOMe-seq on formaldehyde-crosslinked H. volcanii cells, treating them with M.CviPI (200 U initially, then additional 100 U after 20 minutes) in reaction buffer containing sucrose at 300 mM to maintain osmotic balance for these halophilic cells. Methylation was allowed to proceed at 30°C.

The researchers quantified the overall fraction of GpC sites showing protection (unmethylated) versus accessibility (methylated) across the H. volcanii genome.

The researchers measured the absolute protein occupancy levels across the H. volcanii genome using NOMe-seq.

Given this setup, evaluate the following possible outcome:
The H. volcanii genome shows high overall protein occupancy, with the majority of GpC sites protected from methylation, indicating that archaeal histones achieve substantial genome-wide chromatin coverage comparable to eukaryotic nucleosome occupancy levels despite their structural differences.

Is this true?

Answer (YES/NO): YES